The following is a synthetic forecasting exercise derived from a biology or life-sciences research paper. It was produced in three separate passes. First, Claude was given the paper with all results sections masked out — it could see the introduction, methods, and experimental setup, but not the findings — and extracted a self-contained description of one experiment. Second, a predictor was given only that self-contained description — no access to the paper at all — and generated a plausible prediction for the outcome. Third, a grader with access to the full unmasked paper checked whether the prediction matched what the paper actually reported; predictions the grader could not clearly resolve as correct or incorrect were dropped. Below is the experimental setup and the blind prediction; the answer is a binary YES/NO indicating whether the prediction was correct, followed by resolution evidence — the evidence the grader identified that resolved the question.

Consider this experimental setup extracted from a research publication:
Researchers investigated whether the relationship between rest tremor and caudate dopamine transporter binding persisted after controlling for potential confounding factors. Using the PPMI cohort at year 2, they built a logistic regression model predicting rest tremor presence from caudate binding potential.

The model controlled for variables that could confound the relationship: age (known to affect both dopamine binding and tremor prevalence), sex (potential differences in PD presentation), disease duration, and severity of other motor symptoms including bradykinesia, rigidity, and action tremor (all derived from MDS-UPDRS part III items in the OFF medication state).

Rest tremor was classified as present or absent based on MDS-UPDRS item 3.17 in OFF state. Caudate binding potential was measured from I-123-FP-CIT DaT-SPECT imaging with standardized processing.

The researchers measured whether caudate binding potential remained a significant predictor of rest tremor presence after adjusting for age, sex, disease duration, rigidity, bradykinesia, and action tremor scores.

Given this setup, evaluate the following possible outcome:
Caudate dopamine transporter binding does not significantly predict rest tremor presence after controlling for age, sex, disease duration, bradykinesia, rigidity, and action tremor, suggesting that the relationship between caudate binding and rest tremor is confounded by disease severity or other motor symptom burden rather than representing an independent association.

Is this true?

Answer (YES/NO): NO